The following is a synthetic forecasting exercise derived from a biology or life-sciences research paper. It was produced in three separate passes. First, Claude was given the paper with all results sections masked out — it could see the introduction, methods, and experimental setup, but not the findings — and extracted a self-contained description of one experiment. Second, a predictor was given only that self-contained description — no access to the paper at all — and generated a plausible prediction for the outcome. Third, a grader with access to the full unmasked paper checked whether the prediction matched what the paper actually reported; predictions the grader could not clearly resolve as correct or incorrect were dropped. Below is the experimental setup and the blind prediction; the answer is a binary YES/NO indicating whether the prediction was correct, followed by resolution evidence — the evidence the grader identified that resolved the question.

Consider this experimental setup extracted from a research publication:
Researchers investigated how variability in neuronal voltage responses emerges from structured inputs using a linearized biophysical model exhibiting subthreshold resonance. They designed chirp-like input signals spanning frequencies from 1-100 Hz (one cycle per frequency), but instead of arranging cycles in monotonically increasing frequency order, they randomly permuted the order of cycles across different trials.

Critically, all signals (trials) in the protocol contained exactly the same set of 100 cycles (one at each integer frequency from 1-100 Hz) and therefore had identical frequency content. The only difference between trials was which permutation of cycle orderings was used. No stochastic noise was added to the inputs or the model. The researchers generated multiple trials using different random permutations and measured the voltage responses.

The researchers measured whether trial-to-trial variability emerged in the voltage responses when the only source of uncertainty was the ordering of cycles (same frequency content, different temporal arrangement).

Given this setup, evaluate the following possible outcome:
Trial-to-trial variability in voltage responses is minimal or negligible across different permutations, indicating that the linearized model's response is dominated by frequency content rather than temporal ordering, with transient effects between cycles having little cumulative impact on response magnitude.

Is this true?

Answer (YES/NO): NO